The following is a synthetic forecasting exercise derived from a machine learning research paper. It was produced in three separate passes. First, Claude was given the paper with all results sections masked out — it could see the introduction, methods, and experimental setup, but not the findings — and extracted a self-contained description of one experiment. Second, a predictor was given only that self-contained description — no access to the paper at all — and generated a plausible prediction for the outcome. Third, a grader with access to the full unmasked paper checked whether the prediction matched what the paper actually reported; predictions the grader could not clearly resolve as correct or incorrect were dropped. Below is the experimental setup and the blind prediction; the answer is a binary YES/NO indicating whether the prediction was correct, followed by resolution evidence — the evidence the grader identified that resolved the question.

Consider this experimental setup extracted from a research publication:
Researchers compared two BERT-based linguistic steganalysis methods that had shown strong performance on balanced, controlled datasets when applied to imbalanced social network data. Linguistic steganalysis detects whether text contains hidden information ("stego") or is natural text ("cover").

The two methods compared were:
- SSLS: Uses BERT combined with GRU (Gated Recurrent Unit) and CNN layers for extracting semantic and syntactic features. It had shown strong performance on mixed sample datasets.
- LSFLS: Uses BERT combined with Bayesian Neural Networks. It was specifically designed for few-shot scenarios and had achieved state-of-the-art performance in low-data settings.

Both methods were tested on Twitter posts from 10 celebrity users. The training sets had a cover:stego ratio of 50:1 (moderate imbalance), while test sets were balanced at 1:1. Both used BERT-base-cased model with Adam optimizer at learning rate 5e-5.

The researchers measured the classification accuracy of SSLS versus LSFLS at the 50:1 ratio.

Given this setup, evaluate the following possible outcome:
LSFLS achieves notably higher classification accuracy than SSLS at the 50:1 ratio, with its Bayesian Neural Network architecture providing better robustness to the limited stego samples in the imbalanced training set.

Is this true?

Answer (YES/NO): YES